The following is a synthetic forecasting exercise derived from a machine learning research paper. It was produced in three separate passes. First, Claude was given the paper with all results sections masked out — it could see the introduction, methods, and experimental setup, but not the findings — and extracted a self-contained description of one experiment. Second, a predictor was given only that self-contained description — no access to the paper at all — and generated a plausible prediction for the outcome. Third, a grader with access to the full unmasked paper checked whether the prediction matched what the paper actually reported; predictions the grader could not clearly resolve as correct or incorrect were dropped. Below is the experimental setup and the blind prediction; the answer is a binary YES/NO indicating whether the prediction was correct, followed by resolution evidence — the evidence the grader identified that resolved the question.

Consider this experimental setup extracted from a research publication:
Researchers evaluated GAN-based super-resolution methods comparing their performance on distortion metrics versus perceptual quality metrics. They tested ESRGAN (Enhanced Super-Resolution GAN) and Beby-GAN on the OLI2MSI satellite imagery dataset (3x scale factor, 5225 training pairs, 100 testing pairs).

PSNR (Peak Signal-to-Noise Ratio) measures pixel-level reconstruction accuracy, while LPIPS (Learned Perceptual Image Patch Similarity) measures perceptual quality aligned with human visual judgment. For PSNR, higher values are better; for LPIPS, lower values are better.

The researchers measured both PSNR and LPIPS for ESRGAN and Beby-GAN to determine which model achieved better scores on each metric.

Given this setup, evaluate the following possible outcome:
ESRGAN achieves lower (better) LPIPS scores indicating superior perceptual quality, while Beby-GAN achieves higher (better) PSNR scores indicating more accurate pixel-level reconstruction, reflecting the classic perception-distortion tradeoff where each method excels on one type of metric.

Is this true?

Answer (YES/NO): YES